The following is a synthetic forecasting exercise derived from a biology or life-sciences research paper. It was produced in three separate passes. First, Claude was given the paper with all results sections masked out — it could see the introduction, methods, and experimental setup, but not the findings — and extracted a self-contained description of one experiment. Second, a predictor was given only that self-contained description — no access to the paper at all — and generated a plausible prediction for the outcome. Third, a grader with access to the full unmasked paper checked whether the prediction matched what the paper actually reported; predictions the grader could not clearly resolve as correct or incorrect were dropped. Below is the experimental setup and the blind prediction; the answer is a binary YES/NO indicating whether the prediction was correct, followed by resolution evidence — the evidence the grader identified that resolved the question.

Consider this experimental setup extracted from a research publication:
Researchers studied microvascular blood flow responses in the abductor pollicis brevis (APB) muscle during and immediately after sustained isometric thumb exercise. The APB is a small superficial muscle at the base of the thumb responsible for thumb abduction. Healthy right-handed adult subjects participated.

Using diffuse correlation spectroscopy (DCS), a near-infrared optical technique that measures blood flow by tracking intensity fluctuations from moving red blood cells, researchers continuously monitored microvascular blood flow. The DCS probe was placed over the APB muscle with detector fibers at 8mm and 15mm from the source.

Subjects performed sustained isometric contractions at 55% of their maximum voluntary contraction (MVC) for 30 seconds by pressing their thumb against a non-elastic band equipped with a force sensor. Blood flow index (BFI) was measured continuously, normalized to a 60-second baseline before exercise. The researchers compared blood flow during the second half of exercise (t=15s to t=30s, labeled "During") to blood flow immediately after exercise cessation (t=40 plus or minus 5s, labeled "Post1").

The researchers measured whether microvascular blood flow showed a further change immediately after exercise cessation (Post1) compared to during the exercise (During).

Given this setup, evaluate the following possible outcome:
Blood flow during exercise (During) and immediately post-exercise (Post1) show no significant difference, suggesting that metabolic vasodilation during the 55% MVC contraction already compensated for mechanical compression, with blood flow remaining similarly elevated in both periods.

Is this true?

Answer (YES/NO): NO